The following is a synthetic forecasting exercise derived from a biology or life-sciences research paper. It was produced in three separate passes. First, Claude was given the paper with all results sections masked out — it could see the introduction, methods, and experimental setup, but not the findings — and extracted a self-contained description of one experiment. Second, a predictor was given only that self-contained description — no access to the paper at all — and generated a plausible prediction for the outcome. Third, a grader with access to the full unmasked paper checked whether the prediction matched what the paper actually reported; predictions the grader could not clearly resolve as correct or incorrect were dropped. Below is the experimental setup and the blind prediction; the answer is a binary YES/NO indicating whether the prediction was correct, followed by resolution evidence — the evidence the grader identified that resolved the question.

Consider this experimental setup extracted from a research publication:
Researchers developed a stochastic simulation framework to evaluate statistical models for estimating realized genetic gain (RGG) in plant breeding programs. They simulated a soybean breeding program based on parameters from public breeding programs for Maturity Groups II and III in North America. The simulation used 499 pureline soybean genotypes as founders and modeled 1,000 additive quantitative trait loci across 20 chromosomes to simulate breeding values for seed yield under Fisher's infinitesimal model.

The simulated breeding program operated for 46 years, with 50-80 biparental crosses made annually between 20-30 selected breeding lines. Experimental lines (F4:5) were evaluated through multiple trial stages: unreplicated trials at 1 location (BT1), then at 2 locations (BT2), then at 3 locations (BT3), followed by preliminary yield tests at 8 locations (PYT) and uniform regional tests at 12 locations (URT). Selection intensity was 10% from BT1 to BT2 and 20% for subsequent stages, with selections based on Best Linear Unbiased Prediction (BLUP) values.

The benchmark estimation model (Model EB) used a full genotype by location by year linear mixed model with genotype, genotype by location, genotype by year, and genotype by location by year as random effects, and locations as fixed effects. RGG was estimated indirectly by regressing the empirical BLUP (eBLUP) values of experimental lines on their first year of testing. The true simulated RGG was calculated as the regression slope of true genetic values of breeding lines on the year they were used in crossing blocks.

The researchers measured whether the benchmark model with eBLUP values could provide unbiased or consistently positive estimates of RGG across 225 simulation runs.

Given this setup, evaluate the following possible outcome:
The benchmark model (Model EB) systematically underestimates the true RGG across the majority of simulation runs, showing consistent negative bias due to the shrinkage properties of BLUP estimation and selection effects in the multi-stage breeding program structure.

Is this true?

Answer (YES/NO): NO